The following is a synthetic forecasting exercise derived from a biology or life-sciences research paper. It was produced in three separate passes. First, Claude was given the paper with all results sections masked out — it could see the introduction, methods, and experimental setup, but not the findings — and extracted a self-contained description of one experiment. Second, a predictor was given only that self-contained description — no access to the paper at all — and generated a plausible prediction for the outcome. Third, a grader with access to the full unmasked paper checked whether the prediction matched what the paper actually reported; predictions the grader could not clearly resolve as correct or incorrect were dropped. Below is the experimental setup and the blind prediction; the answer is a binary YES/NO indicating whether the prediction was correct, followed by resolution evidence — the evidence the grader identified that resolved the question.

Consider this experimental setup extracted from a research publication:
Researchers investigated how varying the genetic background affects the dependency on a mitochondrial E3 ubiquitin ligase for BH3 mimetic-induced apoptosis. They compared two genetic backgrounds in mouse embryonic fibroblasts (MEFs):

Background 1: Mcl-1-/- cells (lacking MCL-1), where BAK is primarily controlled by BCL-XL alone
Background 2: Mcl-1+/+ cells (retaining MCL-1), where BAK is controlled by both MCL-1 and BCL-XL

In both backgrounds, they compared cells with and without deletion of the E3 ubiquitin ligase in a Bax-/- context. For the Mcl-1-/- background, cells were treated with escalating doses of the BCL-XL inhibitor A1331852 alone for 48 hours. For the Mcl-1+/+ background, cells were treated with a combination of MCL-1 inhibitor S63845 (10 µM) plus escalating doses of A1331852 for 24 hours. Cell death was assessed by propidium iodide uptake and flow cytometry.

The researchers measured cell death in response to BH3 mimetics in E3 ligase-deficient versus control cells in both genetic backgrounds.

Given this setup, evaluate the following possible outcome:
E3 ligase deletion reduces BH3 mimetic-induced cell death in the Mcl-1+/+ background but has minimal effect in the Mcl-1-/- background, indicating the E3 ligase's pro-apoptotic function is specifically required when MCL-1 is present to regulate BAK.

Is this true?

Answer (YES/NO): NO